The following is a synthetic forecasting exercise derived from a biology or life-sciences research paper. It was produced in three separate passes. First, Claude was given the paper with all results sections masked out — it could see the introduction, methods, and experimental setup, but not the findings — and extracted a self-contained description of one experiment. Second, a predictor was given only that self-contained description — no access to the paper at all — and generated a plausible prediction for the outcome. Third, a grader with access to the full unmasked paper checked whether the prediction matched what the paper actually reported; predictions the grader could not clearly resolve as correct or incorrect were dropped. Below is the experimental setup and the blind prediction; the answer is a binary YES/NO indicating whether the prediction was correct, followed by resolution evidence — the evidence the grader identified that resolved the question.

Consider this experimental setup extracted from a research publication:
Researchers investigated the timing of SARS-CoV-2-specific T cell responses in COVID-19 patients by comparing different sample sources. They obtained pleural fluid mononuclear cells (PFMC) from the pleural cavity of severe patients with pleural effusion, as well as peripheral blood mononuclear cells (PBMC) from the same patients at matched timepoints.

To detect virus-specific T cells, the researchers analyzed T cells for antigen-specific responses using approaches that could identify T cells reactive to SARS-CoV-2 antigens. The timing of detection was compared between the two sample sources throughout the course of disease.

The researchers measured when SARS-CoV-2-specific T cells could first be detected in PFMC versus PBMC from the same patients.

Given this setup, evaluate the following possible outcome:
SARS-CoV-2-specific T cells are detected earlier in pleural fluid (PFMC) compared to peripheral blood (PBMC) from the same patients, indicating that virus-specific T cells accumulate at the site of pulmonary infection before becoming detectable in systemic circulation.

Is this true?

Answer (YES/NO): YES